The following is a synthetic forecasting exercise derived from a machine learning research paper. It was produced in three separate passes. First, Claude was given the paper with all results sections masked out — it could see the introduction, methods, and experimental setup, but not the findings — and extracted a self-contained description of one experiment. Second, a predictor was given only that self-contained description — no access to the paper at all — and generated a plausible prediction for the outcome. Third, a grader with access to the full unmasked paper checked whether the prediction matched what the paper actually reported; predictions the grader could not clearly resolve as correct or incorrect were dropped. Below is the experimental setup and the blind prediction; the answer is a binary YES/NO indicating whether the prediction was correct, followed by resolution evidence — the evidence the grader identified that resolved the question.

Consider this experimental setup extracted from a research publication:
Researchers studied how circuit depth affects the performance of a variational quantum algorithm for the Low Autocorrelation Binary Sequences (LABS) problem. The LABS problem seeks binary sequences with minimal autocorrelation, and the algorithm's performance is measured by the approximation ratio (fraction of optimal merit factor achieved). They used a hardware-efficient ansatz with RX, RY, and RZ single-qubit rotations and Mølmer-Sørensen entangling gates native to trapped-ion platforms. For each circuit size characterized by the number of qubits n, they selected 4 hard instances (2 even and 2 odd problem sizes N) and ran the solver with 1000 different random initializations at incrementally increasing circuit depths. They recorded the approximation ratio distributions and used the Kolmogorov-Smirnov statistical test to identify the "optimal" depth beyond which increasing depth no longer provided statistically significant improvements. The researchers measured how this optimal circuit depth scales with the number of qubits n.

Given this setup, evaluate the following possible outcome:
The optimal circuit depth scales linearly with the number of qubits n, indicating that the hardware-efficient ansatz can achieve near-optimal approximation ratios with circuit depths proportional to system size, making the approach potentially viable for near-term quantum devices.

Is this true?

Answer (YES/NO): YES